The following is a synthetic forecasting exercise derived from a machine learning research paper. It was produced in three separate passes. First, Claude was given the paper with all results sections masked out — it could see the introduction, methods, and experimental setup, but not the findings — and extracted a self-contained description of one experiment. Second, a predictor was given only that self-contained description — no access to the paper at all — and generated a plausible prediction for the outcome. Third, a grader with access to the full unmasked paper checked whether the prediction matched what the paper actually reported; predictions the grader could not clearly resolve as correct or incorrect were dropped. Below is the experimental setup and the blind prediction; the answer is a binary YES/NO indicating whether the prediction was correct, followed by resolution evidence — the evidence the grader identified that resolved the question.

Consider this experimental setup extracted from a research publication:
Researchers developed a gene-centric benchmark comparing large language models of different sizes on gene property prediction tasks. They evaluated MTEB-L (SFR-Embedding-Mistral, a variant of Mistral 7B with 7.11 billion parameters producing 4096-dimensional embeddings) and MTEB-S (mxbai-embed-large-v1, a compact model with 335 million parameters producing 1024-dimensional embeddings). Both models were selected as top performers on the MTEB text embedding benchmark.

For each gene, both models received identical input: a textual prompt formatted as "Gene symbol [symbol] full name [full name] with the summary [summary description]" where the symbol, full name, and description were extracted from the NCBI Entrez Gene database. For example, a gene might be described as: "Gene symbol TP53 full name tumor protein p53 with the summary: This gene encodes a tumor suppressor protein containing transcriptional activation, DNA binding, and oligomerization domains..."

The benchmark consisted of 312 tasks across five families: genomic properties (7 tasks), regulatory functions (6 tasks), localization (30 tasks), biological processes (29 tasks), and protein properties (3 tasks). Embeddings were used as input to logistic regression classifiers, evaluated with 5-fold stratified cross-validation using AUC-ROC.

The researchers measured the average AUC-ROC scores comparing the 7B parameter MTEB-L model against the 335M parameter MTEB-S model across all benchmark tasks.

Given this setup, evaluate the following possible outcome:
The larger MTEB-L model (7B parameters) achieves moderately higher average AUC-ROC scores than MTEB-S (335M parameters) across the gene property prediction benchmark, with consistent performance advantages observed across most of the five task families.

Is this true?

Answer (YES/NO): NO